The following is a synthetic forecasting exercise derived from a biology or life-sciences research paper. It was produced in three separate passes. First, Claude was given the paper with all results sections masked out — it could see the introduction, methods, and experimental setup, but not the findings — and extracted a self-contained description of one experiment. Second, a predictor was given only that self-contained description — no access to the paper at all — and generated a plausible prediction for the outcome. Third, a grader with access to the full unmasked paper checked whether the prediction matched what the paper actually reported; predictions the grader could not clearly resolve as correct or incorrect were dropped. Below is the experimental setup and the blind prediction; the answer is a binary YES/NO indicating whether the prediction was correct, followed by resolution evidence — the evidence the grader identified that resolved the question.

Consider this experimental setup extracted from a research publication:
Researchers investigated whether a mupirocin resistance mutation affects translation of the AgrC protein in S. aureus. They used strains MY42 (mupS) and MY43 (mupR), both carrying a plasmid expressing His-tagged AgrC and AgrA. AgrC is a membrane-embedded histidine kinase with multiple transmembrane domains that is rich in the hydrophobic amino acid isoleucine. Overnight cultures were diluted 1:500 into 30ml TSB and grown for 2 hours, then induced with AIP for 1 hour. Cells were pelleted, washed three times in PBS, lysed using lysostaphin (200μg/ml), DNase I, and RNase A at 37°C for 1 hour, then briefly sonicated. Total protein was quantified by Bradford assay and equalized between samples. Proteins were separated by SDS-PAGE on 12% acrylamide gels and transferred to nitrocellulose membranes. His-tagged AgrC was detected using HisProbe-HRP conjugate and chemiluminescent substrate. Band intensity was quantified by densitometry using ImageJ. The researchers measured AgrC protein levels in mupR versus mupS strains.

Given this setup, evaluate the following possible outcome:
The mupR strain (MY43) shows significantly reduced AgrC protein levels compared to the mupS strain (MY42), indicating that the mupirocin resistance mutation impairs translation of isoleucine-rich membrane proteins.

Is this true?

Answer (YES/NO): YES